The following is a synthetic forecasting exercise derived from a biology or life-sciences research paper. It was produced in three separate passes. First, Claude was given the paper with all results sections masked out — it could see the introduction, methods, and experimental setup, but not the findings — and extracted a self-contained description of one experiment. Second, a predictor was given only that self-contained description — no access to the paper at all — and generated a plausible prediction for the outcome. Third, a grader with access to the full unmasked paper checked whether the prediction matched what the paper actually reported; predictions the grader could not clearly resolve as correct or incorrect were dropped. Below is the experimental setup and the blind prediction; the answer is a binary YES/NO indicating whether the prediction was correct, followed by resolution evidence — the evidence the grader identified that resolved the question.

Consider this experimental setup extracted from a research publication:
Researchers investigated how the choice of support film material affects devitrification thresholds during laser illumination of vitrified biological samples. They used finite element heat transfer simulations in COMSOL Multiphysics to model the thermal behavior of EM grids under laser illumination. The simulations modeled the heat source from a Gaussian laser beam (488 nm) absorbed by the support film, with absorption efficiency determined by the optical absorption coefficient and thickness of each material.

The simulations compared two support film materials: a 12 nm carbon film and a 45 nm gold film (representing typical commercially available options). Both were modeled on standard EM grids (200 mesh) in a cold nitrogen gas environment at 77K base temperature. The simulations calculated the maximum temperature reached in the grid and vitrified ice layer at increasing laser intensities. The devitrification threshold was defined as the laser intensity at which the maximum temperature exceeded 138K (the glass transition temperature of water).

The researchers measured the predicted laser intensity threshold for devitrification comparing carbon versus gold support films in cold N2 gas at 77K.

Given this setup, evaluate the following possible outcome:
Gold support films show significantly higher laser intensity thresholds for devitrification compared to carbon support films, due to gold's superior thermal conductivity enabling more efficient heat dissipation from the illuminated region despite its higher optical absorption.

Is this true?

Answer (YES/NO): YES